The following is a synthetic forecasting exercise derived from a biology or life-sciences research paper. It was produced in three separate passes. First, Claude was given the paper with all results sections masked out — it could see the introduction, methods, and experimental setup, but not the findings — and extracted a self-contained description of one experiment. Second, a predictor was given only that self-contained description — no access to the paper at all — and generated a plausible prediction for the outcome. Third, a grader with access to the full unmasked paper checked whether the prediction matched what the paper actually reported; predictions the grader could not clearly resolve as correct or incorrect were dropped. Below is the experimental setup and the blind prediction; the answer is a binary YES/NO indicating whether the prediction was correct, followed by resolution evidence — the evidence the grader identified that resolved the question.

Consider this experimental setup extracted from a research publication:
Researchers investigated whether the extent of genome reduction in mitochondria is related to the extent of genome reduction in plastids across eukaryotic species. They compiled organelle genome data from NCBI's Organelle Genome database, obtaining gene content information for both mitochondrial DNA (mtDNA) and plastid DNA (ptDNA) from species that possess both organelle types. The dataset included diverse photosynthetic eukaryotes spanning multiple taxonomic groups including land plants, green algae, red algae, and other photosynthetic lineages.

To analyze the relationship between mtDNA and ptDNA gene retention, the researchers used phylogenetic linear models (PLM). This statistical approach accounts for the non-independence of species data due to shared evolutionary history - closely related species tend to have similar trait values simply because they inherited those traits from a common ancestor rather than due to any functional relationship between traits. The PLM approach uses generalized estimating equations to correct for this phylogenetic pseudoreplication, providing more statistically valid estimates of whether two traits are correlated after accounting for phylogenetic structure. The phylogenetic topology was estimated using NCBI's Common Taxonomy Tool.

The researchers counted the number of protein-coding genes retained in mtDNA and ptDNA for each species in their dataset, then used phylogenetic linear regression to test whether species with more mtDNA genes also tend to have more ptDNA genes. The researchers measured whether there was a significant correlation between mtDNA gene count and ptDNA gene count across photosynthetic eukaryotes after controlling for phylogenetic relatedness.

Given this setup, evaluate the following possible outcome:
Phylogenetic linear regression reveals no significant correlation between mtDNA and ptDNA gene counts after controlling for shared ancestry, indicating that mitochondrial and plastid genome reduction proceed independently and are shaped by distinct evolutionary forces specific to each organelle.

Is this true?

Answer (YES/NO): NO